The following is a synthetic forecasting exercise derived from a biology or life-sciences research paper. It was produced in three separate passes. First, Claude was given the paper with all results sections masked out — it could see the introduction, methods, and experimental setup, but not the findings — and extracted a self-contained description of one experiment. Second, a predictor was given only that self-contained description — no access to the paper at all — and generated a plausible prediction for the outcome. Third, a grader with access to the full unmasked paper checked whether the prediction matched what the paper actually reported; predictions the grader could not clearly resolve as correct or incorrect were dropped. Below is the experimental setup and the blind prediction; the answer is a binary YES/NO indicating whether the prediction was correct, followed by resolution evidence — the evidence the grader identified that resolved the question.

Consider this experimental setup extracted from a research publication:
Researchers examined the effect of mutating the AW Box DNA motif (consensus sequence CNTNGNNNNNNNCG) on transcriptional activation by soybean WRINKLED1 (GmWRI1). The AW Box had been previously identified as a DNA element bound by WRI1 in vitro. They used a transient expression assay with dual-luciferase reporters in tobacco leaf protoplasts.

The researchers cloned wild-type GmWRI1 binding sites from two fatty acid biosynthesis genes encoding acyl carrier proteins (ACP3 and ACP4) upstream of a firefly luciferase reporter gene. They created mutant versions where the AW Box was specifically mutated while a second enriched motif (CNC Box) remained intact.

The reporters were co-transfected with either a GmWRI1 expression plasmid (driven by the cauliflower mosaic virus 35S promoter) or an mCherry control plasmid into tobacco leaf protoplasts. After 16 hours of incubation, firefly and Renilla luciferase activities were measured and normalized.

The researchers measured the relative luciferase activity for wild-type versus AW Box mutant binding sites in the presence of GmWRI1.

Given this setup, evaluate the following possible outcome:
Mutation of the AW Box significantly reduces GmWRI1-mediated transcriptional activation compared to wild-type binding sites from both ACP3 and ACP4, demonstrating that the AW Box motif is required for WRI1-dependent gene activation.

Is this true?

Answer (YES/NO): NO